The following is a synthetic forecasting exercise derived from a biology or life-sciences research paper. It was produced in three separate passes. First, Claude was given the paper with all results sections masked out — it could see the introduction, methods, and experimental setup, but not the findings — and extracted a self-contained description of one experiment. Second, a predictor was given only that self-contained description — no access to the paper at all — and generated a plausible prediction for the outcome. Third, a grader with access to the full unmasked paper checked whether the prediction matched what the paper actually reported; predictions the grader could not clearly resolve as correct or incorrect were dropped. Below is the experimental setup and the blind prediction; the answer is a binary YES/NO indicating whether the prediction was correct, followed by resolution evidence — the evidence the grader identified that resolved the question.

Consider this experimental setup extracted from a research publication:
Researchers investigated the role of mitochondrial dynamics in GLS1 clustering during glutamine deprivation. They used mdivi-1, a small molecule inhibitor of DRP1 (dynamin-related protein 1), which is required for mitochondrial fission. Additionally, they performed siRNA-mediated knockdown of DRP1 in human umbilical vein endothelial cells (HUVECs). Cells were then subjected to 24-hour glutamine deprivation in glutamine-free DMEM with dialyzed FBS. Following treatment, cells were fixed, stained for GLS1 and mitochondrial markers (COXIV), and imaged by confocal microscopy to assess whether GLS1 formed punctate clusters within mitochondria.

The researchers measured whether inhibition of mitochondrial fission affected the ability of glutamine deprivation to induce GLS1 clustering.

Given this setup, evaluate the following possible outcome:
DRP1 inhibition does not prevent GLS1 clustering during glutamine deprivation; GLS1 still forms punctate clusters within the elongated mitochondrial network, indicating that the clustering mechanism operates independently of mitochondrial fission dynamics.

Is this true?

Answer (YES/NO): NO